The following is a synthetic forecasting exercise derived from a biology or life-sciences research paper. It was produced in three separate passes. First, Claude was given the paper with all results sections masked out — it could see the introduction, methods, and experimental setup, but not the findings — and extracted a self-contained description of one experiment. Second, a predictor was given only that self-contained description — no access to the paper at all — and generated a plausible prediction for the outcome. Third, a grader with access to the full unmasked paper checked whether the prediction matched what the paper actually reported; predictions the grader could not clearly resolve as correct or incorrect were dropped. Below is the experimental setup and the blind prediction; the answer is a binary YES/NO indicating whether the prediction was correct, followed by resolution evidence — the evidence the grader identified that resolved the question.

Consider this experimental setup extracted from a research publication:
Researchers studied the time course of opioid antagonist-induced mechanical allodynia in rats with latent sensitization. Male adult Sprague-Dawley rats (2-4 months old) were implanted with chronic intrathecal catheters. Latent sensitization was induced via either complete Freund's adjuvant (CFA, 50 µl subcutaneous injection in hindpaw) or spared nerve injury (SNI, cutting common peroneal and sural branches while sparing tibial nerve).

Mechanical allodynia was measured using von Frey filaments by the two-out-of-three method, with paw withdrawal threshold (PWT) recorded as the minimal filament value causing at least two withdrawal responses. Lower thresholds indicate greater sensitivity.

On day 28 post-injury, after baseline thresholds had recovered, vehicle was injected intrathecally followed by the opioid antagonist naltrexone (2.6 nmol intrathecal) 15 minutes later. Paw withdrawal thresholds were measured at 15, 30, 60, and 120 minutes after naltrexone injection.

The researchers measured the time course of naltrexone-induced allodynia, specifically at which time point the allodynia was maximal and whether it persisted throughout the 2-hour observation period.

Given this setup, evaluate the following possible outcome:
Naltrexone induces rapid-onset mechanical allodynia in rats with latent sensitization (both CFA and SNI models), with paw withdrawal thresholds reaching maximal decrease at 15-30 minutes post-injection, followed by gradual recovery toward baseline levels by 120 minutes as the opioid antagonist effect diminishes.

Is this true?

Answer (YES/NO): YES